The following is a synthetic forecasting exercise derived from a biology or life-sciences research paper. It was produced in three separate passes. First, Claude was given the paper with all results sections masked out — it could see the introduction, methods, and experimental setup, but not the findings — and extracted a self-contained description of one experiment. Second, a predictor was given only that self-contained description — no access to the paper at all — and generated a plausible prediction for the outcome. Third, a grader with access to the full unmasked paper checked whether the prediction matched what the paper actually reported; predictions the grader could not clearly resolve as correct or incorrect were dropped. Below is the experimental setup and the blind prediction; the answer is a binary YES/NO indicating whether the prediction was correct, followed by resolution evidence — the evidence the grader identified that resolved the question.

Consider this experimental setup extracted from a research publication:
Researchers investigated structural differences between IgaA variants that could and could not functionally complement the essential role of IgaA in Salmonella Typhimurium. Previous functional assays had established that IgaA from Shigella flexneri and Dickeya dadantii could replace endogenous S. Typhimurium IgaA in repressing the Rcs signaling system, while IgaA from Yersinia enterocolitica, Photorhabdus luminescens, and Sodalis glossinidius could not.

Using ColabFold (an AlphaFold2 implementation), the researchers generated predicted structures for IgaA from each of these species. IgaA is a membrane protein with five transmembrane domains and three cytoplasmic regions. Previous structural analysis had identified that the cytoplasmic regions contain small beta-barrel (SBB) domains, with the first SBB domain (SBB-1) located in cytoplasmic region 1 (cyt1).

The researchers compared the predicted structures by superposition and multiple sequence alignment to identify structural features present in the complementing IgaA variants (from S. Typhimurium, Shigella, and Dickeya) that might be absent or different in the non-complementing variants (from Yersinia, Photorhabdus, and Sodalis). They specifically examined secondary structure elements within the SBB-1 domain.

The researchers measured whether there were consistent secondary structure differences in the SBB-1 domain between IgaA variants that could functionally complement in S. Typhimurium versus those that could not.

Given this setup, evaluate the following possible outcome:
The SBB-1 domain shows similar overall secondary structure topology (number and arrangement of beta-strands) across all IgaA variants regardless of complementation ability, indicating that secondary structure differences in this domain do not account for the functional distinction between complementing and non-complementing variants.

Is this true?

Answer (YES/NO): NO